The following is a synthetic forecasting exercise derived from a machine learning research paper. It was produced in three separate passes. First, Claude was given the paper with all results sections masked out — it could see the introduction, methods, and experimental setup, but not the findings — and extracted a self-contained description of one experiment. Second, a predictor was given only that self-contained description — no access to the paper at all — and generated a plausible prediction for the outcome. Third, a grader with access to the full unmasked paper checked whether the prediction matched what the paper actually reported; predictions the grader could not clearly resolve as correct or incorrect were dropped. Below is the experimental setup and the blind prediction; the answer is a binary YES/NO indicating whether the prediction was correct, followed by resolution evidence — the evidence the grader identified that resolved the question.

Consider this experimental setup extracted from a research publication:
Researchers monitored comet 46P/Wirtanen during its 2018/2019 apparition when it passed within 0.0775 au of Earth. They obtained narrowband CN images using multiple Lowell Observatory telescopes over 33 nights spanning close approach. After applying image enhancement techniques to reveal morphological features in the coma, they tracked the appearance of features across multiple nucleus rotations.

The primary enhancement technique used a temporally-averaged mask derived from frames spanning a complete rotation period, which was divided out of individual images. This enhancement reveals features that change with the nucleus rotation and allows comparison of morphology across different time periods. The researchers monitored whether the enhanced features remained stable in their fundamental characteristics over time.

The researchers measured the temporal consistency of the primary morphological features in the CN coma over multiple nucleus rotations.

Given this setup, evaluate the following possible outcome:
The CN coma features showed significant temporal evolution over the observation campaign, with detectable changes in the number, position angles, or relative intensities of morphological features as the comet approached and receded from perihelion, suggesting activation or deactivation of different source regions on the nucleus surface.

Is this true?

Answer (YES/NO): NO